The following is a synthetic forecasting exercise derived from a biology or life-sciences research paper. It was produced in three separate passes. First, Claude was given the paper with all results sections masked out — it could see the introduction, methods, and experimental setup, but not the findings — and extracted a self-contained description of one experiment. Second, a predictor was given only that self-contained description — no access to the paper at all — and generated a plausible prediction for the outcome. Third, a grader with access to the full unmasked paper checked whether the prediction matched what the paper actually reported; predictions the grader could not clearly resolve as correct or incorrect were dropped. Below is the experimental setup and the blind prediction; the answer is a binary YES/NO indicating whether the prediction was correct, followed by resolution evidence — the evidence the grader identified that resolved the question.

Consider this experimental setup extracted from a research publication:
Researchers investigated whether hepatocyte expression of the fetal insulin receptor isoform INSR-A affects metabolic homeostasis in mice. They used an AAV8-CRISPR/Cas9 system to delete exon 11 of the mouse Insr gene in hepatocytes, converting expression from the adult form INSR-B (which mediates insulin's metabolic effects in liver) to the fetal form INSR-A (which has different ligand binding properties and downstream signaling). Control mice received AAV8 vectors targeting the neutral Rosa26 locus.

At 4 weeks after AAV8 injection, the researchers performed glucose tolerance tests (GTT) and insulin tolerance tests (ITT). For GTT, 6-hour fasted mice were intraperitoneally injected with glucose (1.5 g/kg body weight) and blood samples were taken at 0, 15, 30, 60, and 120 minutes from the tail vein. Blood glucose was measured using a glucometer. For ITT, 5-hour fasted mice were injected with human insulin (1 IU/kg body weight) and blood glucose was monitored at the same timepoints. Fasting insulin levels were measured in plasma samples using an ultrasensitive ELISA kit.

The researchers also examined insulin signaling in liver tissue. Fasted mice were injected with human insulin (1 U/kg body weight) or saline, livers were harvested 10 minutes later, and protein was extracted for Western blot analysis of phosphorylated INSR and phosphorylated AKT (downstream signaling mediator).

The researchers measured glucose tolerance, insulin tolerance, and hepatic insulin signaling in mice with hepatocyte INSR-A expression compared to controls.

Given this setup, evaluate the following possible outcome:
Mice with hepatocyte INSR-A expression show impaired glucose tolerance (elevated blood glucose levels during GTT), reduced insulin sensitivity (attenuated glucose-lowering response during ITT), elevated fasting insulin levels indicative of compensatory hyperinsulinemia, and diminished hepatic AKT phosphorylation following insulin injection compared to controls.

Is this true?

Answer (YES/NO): NO